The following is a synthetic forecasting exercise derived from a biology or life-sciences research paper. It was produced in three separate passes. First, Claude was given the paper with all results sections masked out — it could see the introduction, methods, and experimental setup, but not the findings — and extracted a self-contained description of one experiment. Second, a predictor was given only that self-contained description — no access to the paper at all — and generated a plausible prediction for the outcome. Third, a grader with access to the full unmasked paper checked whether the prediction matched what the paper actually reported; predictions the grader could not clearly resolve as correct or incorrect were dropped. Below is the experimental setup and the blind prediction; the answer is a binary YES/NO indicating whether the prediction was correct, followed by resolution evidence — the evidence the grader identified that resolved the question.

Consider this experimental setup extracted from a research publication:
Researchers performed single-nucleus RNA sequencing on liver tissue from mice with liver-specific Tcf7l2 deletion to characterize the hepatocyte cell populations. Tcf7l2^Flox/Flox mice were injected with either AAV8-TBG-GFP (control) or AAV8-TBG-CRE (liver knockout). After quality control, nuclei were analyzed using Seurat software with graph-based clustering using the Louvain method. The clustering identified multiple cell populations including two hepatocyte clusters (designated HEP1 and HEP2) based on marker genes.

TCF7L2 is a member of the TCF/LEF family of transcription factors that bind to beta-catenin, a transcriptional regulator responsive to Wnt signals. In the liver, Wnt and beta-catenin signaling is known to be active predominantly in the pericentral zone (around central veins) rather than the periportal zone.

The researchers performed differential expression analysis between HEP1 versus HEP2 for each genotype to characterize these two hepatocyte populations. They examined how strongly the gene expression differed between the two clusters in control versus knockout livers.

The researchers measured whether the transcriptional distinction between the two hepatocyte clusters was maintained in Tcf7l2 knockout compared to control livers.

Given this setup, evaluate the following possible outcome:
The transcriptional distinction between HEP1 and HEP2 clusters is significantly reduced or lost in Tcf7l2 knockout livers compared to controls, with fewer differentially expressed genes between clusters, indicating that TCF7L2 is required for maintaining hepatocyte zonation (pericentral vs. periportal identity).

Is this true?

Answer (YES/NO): YES